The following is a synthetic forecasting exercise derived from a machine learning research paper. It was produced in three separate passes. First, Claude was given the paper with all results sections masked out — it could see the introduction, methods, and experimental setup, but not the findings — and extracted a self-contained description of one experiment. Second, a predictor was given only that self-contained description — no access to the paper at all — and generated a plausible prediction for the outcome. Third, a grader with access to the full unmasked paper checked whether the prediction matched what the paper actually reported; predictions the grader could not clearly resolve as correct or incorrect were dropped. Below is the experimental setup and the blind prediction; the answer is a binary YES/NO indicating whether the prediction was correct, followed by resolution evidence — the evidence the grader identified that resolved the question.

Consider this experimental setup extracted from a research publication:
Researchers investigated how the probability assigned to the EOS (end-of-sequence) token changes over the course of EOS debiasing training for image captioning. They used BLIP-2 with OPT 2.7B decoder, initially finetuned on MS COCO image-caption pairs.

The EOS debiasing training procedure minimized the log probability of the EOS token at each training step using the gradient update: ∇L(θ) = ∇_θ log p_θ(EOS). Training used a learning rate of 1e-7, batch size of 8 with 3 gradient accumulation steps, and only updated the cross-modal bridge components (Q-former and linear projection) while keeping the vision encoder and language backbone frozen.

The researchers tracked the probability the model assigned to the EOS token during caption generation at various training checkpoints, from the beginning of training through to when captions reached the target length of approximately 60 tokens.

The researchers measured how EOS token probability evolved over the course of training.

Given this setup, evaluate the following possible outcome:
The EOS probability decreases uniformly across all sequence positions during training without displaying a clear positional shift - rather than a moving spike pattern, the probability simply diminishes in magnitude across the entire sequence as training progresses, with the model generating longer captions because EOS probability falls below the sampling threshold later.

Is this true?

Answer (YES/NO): NO